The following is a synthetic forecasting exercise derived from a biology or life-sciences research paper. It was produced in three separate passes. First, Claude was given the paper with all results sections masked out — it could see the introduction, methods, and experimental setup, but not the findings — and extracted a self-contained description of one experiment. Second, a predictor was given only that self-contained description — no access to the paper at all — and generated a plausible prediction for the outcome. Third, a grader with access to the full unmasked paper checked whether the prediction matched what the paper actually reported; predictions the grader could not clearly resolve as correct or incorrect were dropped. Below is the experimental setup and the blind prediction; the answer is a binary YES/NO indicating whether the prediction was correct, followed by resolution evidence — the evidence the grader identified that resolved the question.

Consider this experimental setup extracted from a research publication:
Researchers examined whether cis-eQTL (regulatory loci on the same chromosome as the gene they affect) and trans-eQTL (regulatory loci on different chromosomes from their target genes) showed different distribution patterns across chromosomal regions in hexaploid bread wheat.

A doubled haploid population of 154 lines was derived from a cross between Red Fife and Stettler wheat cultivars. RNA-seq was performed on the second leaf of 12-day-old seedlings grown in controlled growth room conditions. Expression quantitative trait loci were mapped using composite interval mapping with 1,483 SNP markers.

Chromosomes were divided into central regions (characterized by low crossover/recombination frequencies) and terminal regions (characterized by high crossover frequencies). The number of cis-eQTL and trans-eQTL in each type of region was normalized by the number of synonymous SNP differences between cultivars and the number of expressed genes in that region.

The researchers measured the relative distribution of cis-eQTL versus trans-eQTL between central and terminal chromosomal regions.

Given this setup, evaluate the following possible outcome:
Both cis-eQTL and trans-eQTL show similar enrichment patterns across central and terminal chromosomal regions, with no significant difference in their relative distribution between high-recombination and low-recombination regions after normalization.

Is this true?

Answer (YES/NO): NO